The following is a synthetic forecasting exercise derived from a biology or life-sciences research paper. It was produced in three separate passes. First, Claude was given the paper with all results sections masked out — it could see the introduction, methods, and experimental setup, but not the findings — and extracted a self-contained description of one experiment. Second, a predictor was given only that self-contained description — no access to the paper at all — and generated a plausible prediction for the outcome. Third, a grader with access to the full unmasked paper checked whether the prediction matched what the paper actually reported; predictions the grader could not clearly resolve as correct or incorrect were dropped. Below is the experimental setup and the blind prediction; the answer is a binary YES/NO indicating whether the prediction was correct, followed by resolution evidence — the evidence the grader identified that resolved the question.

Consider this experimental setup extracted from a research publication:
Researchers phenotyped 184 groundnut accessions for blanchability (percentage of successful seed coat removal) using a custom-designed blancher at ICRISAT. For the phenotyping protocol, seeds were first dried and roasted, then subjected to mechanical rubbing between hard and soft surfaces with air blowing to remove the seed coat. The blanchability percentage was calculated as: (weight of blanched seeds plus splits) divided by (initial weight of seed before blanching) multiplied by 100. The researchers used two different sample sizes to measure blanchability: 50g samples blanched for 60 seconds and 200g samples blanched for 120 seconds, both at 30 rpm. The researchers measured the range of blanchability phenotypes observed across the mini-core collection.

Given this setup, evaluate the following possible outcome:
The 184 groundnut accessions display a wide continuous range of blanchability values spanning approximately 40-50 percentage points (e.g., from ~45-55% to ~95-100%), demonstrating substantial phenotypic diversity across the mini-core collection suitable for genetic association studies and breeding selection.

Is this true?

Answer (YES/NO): NO